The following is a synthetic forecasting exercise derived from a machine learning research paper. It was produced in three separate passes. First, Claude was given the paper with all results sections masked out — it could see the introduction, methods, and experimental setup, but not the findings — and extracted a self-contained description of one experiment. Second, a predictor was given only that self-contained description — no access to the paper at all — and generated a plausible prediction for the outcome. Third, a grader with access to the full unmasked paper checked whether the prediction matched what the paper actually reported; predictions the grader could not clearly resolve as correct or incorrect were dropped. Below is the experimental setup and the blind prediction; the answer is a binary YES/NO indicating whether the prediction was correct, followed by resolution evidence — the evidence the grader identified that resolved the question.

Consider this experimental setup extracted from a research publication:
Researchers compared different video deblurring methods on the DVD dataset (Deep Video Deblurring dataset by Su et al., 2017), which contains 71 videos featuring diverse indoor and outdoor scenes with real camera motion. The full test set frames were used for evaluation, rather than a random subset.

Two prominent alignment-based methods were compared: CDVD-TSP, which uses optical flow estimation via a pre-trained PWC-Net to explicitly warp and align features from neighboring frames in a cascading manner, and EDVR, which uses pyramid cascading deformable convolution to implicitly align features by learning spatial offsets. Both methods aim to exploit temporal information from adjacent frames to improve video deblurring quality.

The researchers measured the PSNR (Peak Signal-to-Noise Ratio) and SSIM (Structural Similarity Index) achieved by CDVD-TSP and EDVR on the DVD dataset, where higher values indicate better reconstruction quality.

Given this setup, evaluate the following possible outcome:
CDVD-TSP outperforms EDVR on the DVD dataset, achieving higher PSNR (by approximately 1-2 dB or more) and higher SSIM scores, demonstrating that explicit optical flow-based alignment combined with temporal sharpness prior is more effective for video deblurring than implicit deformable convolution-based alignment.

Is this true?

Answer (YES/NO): YES